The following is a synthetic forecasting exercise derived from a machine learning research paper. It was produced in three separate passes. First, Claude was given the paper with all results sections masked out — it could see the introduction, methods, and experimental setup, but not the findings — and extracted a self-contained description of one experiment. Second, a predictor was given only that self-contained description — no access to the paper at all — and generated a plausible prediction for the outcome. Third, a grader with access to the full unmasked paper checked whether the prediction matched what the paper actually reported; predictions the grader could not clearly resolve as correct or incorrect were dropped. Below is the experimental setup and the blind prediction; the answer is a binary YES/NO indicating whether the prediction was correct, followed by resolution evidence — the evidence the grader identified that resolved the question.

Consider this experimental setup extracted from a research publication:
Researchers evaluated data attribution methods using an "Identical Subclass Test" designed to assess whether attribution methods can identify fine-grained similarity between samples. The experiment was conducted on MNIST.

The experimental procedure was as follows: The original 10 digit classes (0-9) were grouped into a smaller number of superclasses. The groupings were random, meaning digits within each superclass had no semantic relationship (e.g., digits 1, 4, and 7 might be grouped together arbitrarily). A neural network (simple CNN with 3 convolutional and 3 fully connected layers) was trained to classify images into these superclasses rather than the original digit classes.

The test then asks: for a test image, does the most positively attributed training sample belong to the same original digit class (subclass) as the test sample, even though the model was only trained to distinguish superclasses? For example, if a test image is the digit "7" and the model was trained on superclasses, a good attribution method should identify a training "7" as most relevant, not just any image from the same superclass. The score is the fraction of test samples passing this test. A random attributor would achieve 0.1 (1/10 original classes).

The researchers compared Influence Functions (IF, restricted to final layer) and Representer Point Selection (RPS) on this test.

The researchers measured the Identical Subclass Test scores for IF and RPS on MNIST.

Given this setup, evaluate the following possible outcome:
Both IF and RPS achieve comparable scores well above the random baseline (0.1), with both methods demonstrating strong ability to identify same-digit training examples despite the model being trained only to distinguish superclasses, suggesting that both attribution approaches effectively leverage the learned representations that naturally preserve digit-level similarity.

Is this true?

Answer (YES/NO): NO